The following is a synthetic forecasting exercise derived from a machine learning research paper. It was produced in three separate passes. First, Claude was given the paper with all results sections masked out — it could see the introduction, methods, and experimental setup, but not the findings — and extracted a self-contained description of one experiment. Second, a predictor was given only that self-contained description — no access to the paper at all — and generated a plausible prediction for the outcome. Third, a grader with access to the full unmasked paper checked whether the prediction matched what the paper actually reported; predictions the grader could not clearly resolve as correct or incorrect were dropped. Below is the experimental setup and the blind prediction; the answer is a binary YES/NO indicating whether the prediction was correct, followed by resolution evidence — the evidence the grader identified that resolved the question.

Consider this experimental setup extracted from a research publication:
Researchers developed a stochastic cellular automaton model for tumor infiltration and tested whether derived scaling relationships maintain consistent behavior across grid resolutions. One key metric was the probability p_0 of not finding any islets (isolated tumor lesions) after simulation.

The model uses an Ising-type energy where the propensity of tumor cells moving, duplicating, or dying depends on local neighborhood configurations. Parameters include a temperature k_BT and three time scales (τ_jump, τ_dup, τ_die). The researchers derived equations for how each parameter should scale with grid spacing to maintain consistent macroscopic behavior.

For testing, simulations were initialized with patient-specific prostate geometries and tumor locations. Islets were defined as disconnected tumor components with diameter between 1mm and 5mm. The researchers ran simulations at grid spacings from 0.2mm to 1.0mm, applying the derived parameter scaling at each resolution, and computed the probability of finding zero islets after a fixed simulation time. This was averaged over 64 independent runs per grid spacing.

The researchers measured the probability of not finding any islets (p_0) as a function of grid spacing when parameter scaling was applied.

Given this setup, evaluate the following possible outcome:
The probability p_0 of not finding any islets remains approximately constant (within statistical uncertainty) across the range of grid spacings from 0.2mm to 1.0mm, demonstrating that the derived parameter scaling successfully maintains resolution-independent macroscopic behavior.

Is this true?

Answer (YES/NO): YES